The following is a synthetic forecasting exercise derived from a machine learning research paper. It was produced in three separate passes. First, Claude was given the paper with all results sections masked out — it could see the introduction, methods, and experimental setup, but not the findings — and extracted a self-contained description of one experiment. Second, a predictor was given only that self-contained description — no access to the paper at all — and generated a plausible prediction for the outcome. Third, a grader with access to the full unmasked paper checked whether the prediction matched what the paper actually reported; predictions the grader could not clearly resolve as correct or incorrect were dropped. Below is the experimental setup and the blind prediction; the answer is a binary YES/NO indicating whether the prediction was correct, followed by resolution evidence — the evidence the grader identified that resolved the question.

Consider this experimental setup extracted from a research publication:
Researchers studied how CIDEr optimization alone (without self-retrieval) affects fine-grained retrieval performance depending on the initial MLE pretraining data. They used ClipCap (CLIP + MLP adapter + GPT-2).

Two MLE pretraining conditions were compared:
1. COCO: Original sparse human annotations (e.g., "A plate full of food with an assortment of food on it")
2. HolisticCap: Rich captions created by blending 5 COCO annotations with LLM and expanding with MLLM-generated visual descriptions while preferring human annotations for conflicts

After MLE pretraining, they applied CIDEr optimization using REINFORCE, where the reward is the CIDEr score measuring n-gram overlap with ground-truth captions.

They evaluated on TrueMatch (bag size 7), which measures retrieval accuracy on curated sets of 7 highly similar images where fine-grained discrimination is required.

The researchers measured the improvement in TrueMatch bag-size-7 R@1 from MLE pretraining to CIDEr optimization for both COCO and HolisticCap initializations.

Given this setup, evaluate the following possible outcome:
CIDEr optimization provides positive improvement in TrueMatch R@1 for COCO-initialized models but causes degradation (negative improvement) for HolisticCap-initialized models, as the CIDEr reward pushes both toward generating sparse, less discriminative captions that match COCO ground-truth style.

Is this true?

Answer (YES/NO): NO